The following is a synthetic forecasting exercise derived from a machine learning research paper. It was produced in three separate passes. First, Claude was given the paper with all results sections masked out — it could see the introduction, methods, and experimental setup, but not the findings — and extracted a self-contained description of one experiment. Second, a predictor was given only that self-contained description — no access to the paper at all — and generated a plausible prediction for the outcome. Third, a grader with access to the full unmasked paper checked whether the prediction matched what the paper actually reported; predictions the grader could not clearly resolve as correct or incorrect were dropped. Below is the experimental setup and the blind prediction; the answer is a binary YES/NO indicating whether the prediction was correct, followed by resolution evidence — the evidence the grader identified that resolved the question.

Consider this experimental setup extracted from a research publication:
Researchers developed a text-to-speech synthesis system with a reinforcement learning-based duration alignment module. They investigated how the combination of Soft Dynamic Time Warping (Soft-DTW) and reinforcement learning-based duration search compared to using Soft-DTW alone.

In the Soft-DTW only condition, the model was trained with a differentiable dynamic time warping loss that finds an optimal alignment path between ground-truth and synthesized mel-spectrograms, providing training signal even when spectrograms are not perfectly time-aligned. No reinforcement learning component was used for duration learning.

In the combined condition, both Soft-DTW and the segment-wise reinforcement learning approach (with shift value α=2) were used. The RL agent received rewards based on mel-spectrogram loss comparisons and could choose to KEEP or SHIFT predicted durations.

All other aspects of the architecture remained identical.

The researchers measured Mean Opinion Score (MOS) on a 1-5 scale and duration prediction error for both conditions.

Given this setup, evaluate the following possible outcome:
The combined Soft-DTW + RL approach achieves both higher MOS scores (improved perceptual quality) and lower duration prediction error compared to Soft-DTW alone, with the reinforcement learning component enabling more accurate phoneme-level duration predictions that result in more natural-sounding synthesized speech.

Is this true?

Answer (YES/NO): YES